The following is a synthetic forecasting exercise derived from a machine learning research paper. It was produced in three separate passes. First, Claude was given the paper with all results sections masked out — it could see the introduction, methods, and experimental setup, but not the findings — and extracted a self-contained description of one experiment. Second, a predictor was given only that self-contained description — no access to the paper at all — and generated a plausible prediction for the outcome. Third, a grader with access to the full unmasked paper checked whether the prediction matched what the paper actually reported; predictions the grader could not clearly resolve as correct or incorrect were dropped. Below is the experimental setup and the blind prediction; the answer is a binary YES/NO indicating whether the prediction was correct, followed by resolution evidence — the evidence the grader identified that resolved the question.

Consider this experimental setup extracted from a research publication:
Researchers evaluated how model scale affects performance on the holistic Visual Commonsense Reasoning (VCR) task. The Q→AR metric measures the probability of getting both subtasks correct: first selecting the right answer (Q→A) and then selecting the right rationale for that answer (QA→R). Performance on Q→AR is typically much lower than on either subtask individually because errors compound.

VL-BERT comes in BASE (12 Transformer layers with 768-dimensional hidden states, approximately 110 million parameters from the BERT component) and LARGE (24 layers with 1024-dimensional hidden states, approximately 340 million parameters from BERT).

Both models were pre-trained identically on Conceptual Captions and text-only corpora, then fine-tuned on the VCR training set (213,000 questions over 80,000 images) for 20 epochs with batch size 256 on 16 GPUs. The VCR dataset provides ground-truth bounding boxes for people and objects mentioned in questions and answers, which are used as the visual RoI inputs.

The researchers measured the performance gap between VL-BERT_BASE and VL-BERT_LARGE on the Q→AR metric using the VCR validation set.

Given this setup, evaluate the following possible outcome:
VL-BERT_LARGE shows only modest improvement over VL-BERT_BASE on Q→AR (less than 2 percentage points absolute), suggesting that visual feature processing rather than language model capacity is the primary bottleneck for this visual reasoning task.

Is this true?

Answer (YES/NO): NO